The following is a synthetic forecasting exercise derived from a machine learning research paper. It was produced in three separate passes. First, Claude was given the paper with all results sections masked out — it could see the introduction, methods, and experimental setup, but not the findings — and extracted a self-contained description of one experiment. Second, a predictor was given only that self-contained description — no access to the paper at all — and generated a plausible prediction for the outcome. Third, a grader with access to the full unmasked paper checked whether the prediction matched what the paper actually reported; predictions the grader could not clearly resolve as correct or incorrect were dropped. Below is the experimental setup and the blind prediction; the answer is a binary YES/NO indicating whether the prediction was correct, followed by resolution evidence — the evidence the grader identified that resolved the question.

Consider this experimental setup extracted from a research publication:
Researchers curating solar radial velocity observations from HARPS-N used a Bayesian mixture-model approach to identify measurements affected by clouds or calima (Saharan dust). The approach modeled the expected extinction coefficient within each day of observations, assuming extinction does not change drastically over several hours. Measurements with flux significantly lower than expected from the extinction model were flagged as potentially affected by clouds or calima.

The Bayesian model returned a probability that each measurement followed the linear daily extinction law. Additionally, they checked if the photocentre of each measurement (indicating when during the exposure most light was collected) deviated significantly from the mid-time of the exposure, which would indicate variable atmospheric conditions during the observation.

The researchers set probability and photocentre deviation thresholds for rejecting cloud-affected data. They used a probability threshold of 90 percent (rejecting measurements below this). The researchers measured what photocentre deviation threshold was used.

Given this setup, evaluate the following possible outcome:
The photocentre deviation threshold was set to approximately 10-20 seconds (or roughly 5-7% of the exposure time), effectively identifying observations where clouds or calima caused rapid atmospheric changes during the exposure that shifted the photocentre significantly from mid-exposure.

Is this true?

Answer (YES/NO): NO